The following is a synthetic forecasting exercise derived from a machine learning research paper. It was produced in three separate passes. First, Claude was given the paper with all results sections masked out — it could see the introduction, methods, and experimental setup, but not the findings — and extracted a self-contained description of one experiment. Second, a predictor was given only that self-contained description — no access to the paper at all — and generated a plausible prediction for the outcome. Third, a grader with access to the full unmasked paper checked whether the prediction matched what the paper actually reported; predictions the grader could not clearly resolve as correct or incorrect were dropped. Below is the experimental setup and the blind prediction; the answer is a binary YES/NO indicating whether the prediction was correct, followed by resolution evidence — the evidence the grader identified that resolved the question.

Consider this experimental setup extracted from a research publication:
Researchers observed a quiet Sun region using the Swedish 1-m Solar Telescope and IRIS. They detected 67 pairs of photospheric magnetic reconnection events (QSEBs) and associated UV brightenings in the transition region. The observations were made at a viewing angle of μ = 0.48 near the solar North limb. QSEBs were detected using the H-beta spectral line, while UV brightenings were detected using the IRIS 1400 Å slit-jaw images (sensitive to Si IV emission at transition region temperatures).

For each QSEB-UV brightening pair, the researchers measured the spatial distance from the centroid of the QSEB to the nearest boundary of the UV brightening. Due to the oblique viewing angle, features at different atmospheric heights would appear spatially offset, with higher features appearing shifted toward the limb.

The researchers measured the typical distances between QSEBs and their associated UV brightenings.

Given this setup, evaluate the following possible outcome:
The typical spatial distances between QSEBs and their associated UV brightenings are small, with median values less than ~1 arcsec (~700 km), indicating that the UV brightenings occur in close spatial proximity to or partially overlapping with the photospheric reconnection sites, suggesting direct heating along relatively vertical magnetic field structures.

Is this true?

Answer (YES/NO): NO